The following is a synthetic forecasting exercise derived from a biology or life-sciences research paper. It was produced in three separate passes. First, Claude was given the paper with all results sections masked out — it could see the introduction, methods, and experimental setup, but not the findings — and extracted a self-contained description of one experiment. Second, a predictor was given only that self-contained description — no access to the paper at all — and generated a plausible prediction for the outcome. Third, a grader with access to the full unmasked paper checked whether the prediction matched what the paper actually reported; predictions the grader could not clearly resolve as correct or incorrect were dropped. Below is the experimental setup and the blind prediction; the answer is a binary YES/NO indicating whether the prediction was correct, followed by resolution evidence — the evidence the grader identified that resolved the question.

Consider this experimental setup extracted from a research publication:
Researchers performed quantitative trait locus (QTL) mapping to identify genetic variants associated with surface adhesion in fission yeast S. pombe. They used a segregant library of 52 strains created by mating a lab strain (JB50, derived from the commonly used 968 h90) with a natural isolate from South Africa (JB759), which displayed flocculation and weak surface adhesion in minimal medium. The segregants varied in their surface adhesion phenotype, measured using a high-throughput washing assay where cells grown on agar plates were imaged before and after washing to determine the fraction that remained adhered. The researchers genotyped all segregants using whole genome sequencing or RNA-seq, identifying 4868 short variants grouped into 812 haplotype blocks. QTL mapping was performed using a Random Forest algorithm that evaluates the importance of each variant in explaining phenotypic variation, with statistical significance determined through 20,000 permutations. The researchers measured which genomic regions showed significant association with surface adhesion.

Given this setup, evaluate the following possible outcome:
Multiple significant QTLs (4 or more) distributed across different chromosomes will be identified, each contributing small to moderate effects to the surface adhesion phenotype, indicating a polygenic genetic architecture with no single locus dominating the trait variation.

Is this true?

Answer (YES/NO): NO